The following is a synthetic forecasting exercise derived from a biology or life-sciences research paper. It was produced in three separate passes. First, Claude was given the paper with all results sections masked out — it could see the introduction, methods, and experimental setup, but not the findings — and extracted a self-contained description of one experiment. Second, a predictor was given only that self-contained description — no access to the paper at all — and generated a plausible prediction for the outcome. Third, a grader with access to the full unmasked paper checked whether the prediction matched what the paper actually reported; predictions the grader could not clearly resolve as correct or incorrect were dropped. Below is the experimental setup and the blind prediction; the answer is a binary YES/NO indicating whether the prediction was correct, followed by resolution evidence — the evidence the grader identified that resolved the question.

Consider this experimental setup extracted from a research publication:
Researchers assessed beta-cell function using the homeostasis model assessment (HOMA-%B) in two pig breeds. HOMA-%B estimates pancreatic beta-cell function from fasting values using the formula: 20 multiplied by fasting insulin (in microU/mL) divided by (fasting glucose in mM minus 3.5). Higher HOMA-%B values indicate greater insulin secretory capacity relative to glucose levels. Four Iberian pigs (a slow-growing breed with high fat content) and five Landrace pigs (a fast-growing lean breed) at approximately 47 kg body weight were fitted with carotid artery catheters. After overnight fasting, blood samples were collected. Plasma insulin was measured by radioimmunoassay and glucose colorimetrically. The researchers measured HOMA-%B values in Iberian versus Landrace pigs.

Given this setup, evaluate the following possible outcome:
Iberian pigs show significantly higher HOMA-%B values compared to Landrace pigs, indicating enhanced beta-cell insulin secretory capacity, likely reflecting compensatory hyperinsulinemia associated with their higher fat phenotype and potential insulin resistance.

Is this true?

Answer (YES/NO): YES